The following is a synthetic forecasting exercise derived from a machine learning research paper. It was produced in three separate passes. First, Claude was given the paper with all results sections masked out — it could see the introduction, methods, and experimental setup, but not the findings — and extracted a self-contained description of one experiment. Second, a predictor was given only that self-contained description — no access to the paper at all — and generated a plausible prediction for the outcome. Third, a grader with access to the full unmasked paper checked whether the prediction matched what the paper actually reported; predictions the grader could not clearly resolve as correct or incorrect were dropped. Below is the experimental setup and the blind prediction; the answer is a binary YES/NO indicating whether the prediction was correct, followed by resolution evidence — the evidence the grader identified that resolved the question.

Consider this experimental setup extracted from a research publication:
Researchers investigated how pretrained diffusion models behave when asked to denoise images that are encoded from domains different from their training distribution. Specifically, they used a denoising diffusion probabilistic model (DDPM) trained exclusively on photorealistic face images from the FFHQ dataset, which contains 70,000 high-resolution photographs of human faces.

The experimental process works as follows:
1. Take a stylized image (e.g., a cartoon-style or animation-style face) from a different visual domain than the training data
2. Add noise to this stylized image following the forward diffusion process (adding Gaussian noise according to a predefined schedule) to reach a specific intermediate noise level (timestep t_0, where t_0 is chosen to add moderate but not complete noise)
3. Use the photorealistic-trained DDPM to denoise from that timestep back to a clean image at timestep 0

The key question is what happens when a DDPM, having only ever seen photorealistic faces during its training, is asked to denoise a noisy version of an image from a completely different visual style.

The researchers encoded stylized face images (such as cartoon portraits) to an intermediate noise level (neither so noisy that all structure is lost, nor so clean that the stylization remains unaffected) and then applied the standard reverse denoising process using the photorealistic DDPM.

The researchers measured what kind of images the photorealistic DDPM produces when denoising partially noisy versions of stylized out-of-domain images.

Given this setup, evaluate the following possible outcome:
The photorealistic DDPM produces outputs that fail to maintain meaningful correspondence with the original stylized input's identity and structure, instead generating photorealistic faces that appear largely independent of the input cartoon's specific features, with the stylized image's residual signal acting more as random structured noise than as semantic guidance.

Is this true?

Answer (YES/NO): NO